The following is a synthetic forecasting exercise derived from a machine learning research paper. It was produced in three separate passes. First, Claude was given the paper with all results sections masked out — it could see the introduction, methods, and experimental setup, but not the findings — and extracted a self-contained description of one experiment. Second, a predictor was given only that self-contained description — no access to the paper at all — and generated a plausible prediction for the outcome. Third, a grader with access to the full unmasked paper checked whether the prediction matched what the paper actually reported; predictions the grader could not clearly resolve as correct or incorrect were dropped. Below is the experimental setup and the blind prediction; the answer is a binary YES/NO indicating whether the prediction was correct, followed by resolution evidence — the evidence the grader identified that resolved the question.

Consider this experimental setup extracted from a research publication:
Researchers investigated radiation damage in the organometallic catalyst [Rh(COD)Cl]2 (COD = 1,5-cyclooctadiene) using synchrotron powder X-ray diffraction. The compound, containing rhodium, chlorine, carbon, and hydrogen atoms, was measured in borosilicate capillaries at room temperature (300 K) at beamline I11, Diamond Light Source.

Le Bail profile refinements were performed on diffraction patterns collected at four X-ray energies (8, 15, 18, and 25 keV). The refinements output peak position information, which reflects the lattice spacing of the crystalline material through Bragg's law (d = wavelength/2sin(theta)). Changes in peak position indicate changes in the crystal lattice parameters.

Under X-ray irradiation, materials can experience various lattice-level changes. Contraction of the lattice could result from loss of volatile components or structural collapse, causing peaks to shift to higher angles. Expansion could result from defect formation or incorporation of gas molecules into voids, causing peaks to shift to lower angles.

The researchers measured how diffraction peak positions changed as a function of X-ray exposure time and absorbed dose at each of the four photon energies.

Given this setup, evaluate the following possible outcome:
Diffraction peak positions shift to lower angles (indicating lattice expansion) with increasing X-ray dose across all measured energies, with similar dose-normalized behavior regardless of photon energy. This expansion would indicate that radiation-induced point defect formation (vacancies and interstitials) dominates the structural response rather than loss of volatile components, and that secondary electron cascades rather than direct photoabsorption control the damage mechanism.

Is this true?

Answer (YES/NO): NO